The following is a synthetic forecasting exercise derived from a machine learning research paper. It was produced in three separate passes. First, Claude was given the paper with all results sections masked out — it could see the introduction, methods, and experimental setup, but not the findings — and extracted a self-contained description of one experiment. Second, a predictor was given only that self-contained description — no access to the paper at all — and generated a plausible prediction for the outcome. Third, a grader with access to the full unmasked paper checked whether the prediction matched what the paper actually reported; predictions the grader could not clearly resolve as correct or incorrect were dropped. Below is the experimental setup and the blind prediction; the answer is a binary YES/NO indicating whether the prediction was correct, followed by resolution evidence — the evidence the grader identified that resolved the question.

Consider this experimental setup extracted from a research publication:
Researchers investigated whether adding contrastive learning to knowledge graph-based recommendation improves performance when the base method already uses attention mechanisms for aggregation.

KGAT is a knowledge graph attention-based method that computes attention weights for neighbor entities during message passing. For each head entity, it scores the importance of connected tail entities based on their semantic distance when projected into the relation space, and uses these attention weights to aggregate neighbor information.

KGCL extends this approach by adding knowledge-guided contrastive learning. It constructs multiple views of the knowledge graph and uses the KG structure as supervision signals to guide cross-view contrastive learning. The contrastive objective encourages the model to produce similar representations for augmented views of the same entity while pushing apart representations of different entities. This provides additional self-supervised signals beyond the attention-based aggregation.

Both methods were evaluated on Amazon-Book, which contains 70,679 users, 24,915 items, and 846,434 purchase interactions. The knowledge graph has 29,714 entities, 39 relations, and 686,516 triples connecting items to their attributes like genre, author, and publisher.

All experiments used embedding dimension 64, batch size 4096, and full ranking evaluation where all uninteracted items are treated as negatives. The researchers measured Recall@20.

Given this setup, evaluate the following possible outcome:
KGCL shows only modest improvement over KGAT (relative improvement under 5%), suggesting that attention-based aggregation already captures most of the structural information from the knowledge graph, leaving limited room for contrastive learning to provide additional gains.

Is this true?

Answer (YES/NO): NO